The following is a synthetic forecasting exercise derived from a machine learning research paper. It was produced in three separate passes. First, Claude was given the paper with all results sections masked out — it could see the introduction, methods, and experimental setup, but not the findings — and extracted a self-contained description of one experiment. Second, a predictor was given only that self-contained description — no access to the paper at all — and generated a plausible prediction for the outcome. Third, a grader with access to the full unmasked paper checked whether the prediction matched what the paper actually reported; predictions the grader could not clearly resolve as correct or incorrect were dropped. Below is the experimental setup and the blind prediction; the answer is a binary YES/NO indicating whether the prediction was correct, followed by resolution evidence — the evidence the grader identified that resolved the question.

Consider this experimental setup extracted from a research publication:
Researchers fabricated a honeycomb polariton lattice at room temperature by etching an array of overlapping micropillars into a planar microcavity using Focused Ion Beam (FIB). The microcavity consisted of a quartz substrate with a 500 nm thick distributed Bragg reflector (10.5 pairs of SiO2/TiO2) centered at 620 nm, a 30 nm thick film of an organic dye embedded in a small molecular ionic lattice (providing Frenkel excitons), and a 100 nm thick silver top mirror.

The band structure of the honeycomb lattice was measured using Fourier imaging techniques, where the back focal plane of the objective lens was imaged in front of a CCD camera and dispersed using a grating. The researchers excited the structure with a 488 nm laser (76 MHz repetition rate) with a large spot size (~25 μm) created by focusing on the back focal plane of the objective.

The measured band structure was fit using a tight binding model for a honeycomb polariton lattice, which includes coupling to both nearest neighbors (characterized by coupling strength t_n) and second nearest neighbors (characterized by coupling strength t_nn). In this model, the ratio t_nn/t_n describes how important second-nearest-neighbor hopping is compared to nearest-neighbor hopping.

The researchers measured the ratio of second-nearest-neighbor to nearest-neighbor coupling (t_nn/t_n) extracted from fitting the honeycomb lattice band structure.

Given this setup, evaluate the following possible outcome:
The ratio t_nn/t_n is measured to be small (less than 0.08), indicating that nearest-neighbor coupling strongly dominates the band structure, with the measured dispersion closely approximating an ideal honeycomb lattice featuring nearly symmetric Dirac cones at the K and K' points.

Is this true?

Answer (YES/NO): NO